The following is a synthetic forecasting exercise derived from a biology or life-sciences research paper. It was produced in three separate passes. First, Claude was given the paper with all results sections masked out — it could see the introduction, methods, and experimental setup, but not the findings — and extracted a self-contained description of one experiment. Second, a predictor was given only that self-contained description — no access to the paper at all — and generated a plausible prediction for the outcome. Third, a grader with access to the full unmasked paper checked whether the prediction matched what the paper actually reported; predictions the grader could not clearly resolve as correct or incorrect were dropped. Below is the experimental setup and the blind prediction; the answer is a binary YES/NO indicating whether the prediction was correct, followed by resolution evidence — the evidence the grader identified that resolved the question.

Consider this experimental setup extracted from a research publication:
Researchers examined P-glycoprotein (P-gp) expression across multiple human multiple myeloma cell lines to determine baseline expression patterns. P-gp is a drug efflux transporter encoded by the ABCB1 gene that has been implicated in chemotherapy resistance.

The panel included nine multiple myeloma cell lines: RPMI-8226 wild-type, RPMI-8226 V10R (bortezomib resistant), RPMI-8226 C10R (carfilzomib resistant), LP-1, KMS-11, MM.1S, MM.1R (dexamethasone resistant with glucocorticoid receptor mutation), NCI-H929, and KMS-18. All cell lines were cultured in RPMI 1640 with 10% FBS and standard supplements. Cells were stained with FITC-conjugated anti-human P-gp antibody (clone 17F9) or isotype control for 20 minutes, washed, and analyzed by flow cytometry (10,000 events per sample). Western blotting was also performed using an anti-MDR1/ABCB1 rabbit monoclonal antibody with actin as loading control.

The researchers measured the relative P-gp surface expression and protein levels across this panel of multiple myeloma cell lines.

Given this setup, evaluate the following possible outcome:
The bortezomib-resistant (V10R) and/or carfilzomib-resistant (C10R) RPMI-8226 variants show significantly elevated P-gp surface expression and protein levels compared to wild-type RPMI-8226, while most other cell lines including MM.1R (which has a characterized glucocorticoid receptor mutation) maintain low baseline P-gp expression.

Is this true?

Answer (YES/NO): NO